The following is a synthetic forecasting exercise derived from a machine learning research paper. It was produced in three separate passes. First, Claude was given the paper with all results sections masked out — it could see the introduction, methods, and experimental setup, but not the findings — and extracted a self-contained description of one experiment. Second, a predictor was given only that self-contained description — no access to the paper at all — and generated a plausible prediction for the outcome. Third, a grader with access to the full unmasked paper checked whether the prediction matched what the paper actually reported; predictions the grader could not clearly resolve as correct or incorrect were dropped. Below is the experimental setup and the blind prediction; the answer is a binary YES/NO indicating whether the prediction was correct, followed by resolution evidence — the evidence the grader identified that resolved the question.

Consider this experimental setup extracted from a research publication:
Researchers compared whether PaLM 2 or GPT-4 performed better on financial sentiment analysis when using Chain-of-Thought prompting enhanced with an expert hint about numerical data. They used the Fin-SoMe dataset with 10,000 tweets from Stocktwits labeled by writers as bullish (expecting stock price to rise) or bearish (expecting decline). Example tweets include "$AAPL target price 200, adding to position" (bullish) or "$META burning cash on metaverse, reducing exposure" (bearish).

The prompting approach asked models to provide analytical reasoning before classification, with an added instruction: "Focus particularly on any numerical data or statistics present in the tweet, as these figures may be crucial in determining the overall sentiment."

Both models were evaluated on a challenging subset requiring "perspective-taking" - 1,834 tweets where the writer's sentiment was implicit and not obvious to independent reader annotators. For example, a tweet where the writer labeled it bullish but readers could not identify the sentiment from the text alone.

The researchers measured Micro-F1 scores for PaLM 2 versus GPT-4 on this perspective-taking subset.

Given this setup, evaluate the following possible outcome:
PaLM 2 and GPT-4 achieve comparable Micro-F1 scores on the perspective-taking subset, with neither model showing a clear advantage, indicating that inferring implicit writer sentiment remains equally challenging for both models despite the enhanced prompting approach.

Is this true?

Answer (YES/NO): NO